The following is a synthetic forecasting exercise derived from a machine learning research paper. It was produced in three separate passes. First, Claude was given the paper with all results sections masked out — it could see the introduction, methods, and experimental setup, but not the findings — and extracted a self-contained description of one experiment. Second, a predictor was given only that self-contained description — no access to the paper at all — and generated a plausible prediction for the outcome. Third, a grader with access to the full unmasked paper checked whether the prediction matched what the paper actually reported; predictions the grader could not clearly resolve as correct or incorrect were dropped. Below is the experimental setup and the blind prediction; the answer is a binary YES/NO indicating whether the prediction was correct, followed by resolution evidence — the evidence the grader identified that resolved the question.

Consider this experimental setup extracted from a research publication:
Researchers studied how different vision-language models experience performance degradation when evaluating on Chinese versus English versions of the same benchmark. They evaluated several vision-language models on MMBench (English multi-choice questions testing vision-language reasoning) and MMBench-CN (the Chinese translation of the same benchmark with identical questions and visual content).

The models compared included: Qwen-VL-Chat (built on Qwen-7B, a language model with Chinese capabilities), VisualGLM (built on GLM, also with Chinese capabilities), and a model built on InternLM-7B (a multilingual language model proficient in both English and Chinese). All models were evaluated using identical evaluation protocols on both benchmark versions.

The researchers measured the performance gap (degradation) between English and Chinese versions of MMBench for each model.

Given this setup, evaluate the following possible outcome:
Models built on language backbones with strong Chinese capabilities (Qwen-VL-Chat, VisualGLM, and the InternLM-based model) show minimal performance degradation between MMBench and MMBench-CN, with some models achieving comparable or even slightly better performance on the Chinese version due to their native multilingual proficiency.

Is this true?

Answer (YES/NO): NO